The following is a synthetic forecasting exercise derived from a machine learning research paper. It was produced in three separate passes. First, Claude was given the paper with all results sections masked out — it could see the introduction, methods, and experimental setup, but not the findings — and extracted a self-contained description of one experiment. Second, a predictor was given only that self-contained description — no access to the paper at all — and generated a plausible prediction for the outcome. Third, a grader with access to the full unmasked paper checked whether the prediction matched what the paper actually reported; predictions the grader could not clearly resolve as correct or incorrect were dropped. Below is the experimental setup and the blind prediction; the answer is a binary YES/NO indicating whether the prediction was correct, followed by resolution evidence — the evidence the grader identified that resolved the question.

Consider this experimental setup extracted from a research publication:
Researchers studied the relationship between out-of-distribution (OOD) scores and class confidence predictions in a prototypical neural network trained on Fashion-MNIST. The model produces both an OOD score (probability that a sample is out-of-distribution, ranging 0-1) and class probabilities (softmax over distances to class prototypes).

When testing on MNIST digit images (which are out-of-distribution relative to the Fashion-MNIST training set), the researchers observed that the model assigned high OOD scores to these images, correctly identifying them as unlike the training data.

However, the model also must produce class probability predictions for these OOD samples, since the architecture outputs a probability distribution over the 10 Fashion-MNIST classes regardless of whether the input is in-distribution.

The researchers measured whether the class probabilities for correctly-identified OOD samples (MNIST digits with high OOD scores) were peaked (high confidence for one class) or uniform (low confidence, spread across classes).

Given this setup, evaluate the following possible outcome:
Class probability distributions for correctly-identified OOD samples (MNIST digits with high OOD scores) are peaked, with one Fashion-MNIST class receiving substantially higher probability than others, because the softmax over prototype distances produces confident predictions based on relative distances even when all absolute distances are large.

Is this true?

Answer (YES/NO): YES